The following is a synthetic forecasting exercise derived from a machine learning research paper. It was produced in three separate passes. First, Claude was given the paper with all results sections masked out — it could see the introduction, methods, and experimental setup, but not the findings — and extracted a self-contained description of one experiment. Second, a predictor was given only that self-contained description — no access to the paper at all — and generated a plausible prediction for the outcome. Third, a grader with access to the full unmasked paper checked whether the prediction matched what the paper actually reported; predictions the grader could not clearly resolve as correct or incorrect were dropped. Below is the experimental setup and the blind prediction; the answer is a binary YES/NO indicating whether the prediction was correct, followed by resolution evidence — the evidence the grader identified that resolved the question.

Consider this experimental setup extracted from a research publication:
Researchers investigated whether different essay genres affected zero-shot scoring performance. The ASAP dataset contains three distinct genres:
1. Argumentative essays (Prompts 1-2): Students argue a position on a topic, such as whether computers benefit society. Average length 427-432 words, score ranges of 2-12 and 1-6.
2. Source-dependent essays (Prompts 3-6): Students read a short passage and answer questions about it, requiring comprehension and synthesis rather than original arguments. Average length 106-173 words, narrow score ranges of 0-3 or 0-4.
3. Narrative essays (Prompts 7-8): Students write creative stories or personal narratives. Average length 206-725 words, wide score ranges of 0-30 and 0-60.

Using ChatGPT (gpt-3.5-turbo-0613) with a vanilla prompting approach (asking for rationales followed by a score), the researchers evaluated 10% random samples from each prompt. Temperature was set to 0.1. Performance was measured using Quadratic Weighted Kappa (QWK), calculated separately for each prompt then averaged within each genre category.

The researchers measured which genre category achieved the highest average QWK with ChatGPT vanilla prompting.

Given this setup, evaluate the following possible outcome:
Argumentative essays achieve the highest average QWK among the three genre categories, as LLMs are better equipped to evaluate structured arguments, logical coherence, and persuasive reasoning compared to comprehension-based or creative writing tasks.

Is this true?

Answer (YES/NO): NO